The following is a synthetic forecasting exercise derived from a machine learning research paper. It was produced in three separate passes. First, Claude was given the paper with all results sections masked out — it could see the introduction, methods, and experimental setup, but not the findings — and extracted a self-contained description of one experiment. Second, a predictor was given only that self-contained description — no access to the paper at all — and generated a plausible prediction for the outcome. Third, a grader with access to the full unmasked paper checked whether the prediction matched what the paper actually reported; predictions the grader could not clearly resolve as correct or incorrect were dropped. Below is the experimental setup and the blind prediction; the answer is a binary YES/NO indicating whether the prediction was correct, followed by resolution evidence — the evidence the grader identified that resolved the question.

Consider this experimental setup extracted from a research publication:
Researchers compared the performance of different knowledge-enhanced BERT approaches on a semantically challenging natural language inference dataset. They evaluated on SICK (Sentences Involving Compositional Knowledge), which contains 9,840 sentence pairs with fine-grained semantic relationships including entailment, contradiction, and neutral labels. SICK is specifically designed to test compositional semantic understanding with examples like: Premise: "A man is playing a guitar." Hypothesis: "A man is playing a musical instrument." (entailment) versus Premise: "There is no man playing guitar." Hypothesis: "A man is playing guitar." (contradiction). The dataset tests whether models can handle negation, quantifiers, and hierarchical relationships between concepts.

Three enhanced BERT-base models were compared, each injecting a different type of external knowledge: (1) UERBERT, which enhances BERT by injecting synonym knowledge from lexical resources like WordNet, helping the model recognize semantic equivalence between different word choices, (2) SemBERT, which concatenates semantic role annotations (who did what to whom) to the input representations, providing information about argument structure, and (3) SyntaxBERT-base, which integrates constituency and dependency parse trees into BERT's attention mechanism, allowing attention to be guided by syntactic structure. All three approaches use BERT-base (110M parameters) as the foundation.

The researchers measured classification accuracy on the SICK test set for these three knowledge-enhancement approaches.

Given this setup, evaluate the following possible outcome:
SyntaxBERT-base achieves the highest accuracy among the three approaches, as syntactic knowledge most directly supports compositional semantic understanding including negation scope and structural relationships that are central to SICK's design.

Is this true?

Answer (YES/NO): YES